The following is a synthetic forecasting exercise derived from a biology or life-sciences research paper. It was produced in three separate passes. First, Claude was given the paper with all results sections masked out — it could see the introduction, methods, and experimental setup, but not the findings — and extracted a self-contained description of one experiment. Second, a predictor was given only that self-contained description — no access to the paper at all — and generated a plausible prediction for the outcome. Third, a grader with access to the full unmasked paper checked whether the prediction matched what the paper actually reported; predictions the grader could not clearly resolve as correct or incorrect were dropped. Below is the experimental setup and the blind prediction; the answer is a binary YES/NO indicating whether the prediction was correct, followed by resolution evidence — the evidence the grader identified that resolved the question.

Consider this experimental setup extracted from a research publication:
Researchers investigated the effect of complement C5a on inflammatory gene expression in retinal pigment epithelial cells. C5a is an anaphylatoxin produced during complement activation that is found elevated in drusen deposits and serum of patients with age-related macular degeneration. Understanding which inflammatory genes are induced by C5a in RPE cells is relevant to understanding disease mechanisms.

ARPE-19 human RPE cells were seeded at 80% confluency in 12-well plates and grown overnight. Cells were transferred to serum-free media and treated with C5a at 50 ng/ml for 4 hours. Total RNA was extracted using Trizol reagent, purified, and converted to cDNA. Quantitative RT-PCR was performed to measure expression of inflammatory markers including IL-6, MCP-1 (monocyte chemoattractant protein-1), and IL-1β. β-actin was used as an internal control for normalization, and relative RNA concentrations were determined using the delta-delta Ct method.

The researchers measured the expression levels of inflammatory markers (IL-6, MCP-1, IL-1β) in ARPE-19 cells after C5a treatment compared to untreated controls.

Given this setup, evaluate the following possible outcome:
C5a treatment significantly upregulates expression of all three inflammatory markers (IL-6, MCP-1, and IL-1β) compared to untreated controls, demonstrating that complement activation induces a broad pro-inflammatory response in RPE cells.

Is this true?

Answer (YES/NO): YES